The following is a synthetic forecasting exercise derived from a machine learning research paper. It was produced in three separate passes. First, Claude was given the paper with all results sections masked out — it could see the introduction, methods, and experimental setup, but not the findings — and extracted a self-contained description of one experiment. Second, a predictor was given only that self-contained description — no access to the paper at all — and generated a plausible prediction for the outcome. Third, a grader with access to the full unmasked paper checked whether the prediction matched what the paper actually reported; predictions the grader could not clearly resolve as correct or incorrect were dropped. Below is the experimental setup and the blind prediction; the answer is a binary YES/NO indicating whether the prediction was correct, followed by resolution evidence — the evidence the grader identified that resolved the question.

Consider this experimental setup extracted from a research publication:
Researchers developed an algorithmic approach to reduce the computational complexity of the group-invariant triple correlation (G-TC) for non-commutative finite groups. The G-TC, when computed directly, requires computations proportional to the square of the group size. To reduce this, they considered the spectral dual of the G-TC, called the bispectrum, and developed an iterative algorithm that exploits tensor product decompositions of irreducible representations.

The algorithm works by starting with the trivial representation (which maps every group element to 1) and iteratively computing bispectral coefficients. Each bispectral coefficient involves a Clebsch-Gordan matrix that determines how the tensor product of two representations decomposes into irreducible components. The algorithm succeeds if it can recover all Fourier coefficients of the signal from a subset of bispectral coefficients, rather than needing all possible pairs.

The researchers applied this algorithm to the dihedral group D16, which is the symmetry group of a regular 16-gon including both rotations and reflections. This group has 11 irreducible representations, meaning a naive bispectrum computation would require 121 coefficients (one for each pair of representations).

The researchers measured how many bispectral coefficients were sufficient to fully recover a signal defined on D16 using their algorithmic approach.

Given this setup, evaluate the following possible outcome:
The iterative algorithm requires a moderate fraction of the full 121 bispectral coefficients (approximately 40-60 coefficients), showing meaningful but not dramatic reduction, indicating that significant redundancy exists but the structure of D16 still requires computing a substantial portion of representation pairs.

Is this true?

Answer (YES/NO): NO